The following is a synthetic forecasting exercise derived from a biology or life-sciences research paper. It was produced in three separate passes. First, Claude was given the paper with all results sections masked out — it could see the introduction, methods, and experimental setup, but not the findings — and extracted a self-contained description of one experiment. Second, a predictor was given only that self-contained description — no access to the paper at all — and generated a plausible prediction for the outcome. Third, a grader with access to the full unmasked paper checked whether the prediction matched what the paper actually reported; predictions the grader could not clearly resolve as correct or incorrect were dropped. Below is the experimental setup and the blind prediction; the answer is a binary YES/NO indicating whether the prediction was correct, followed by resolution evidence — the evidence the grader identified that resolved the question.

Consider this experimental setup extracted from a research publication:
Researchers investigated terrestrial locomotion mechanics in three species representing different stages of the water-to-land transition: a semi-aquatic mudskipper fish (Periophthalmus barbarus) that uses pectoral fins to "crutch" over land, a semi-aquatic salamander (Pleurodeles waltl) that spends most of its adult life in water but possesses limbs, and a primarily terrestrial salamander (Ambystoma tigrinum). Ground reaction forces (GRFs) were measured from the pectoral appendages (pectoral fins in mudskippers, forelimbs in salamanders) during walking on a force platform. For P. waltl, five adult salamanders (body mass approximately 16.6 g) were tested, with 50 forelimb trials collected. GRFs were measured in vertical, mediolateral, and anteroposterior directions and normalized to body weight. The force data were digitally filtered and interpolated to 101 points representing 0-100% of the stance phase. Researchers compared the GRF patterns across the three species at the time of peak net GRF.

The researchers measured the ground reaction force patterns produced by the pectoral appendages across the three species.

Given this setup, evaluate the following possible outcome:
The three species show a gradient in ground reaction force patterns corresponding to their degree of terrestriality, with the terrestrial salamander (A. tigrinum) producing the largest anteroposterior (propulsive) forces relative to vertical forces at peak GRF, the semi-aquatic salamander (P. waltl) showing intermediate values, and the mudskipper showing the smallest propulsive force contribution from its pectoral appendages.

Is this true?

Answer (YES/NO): NO